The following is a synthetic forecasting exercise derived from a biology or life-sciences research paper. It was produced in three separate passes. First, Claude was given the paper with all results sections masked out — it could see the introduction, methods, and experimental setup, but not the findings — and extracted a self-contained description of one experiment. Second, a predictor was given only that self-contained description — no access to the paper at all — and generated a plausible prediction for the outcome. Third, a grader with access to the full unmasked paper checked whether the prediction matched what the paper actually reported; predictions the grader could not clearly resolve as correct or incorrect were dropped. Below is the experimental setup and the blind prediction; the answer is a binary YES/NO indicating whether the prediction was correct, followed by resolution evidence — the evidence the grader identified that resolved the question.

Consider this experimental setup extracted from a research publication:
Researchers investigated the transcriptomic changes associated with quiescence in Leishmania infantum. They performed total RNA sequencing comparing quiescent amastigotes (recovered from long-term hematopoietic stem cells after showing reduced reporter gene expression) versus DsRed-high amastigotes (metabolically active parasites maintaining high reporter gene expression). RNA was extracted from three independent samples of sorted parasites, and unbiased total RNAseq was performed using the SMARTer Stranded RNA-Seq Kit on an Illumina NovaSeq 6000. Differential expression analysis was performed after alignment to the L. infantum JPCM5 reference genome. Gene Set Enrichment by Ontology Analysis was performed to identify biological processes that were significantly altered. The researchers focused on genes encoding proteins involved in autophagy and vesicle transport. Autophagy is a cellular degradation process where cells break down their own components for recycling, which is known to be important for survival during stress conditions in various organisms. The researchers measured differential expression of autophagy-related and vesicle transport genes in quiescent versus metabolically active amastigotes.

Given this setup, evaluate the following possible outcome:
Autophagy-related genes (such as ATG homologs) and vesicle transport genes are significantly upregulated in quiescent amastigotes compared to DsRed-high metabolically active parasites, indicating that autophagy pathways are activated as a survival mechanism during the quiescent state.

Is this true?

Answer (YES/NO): YES